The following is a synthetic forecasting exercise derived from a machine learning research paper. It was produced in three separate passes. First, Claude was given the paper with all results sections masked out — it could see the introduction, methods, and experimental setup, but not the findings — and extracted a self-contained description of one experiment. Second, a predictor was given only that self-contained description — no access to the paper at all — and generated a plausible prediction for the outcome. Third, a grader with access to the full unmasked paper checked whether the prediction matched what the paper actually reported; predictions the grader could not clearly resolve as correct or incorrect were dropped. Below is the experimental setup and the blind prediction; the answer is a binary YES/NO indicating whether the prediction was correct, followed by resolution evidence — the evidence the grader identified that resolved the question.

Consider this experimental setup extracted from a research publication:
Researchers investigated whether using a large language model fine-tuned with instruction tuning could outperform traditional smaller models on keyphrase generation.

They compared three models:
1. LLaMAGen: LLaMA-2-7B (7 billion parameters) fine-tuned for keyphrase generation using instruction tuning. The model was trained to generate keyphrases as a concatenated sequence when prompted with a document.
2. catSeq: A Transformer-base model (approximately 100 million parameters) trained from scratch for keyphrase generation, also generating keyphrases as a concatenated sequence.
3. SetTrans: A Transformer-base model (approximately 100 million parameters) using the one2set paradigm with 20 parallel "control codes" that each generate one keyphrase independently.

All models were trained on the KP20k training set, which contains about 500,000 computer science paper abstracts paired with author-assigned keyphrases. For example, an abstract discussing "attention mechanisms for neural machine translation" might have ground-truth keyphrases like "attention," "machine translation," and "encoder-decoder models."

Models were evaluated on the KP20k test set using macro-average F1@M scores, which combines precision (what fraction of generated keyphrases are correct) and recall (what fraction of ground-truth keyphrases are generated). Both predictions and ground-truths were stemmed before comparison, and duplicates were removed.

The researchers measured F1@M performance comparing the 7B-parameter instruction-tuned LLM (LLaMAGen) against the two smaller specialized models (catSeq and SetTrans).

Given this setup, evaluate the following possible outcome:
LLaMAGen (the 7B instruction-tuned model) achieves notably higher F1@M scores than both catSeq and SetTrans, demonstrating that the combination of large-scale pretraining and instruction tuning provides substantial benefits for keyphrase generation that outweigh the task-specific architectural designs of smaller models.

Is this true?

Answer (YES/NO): YES